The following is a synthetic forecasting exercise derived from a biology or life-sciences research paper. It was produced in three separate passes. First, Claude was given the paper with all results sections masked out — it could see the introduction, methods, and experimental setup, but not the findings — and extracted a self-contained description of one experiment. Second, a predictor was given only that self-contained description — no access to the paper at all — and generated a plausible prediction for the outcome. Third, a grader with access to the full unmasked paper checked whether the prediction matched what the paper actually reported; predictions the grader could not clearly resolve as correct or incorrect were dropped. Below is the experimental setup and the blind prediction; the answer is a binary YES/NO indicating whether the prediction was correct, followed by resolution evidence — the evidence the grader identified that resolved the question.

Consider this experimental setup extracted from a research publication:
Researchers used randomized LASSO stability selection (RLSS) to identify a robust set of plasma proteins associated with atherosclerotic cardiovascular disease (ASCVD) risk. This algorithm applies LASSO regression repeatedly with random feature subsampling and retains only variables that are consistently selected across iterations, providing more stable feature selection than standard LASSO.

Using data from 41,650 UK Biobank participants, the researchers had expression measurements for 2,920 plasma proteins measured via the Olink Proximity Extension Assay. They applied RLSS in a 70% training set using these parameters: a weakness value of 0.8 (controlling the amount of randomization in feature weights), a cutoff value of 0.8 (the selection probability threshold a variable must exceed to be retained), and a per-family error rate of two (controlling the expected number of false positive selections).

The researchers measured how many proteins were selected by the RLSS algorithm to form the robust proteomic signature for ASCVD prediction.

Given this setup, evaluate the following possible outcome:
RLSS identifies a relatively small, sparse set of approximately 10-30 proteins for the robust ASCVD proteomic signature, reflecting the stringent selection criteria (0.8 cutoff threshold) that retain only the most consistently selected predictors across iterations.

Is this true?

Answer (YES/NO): YES